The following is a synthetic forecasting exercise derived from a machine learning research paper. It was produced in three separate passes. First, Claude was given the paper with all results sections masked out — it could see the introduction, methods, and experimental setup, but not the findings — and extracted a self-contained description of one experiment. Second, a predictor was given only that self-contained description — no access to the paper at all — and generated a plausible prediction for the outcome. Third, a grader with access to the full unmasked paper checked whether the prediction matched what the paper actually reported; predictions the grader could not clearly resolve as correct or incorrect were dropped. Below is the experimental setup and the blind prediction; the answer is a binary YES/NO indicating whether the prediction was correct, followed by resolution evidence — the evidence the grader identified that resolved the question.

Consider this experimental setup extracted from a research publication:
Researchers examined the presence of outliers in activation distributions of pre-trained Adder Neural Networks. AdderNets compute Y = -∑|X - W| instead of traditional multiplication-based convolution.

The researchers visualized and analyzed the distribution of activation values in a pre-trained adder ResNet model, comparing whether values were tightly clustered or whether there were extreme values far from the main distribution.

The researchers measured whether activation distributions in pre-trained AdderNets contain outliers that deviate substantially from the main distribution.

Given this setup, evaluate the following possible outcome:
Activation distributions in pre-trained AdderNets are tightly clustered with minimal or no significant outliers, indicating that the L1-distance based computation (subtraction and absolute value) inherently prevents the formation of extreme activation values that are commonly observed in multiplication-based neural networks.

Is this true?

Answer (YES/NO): NO